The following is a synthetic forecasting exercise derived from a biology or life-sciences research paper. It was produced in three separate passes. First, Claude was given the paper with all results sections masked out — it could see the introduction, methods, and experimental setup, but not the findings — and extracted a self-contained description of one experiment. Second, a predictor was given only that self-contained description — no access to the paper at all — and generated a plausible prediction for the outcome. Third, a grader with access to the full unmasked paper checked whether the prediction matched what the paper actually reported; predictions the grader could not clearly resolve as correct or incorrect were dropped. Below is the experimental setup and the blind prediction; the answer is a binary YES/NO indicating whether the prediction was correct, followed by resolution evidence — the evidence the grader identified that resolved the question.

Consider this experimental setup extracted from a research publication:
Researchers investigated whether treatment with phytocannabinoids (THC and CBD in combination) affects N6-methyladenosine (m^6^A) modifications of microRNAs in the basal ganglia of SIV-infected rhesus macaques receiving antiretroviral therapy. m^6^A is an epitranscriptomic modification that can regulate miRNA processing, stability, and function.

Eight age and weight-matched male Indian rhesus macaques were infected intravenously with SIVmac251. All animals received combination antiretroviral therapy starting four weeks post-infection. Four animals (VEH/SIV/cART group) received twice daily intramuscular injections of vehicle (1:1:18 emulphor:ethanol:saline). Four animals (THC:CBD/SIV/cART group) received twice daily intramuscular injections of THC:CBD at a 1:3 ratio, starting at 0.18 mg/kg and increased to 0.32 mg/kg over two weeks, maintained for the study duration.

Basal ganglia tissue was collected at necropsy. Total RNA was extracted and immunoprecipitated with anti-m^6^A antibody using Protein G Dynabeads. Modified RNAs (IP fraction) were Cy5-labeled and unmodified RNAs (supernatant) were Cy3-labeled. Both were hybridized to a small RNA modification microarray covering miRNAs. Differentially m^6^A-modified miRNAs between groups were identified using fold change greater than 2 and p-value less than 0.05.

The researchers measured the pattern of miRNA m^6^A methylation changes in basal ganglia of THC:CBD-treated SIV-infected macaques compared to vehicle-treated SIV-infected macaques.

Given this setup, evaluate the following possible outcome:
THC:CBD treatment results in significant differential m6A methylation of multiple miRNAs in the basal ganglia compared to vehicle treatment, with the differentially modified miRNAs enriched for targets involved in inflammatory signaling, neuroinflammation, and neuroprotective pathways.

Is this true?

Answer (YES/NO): YES